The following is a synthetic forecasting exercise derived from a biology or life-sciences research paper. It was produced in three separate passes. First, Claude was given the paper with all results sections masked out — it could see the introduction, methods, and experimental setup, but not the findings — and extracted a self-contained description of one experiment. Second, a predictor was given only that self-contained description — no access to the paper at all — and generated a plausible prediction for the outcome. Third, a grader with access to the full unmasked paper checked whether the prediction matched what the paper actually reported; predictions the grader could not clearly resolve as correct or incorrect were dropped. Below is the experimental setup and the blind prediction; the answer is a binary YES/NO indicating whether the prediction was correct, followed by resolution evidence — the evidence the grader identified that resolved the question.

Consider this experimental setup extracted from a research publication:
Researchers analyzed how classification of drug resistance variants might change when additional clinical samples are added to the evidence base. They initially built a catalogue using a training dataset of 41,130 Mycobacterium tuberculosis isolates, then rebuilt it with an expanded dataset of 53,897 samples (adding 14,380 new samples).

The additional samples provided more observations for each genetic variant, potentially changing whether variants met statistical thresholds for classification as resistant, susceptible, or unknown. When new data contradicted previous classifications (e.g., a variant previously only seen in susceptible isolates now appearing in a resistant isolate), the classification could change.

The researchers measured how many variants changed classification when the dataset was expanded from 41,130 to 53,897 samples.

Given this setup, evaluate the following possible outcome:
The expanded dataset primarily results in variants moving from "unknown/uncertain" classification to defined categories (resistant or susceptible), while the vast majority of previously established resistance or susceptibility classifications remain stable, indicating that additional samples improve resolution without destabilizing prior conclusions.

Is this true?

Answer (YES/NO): YES